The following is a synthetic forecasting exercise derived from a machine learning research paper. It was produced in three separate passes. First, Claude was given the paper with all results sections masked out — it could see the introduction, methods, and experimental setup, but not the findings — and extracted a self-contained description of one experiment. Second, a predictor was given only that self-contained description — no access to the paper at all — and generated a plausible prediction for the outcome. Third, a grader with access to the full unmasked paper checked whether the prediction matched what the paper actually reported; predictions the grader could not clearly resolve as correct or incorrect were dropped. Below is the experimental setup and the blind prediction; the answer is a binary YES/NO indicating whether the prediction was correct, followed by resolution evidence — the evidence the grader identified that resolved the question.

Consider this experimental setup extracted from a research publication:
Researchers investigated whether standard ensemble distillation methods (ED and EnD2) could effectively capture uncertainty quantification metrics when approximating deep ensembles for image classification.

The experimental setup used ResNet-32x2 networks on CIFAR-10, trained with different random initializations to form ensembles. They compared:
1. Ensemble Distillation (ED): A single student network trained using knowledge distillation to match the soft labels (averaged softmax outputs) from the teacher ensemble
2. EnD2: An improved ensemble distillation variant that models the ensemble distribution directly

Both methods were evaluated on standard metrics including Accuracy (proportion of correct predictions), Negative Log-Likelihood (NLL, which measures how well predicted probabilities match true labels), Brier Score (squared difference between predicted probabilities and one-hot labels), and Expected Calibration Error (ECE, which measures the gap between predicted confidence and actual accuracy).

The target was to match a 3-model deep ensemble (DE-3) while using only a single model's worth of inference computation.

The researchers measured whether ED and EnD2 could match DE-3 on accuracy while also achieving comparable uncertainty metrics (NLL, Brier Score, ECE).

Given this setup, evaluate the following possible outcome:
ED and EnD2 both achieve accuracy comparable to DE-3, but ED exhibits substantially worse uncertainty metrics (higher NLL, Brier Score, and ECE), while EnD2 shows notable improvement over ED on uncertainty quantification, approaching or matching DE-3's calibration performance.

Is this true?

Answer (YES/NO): NO